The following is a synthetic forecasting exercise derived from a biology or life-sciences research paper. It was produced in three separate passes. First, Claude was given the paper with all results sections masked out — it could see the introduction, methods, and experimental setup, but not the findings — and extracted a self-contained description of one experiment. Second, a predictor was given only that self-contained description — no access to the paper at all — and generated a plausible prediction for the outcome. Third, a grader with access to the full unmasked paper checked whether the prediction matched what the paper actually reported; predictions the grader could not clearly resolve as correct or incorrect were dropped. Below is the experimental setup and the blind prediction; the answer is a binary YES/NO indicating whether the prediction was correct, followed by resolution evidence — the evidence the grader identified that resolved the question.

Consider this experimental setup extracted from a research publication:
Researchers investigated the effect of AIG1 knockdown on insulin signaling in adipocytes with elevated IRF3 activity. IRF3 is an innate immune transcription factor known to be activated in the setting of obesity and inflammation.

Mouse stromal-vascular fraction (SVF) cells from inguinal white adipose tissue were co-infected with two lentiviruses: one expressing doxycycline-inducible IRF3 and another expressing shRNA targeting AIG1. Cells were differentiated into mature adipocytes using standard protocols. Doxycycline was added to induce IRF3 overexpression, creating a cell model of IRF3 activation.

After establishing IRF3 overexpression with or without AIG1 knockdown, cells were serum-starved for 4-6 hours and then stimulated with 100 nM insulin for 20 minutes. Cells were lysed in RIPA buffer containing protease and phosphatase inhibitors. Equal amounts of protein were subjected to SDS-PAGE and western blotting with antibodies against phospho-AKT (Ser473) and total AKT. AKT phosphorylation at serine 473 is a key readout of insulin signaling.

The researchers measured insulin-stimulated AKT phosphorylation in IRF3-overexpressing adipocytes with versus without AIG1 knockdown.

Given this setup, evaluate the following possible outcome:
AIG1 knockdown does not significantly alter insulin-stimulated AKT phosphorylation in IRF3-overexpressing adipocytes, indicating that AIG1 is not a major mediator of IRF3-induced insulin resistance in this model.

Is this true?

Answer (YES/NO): NO